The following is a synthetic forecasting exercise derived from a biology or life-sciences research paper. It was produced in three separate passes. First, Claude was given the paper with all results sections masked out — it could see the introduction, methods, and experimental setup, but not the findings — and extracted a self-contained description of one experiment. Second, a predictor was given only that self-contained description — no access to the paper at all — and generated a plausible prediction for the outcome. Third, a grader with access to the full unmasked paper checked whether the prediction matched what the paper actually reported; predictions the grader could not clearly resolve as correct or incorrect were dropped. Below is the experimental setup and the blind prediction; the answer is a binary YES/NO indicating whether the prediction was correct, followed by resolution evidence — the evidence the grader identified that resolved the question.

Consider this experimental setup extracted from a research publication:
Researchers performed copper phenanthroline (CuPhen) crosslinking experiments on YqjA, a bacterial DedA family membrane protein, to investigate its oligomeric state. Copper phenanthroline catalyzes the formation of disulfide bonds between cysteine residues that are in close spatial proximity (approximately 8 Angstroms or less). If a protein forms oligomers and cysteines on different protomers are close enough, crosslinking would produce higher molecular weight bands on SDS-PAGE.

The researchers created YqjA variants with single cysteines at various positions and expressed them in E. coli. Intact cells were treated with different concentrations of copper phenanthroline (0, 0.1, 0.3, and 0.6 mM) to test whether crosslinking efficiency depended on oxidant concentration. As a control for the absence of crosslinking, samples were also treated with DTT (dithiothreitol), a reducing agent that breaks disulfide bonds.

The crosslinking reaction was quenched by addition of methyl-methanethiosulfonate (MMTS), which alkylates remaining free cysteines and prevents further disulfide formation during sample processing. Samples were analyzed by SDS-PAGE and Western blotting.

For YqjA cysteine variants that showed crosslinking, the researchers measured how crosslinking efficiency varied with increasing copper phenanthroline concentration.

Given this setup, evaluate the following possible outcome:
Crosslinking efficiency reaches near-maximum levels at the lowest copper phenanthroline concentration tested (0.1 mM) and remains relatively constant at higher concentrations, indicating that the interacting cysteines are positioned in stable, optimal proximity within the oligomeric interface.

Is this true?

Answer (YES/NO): NO